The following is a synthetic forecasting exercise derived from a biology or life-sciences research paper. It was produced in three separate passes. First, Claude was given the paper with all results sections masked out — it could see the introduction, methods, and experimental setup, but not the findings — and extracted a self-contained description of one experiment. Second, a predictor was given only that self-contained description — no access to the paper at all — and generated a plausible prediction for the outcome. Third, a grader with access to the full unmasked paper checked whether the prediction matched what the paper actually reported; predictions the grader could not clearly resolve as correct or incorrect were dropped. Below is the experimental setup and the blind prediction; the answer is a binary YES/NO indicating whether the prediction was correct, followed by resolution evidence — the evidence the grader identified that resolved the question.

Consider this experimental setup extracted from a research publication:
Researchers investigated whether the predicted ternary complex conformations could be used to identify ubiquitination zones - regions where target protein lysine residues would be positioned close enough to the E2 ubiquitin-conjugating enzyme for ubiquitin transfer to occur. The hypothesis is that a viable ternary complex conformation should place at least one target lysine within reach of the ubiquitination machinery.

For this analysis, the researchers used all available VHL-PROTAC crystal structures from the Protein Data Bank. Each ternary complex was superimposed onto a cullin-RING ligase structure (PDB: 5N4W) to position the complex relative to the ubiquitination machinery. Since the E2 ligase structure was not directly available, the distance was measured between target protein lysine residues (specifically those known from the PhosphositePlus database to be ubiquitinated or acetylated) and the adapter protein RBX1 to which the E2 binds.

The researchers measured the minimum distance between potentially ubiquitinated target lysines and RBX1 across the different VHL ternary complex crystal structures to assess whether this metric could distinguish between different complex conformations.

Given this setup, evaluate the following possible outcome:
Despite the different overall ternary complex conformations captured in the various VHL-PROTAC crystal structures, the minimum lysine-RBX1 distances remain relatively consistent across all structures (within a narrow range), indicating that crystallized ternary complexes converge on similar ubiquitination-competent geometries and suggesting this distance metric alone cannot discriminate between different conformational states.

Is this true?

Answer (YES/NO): NO